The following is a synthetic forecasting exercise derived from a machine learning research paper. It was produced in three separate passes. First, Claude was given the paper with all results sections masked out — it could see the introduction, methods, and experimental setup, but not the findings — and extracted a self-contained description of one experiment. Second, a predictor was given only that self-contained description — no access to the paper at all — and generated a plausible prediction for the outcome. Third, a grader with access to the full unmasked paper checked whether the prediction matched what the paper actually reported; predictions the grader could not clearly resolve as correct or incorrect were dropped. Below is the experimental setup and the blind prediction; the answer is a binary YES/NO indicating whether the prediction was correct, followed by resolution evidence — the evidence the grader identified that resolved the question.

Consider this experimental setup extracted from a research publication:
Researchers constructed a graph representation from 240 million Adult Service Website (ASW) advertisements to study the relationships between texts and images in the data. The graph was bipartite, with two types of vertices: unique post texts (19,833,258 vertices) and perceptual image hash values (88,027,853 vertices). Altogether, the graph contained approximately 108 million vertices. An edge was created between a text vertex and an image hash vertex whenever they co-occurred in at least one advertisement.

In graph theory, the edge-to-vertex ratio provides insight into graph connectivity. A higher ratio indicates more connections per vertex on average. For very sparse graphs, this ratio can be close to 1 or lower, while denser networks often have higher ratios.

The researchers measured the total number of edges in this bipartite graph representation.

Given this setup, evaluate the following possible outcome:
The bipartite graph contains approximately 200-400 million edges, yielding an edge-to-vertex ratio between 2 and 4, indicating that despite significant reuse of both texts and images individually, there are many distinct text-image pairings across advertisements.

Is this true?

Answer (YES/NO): YES